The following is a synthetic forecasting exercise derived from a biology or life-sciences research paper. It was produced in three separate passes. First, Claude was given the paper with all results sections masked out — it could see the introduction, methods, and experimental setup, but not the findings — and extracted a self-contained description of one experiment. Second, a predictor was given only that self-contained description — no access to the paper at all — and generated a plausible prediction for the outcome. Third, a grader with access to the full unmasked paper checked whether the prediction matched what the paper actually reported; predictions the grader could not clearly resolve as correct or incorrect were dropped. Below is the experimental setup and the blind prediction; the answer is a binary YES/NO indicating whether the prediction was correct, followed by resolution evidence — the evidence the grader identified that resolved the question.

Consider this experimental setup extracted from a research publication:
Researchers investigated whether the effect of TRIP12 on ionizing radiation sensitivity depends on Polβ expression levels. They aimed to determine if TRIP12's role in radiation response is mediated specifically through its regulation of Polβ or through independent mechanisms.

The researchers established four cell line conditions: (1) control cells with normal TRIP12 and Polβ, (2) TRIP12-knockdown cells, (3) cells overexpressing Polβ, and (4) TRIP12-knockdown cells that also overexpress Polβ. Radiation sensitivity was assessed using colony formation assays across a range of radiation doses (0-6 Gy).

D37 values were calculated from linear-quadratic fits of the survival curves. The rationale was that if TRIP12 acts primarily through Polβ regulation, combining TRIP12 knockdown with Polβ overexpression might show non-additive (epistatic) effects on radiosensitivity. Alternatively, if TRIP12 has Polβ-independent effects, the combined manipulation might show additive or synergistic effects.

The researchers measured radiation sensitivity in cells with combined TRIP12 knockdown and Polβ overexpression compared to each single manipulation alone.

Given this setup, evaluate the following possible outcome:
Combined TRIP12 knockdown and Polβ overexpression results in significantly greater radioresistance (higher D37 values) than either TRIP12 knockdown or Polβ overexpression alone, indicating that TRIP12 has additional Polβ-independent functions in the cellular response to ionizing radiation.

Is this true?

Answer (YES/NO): NO